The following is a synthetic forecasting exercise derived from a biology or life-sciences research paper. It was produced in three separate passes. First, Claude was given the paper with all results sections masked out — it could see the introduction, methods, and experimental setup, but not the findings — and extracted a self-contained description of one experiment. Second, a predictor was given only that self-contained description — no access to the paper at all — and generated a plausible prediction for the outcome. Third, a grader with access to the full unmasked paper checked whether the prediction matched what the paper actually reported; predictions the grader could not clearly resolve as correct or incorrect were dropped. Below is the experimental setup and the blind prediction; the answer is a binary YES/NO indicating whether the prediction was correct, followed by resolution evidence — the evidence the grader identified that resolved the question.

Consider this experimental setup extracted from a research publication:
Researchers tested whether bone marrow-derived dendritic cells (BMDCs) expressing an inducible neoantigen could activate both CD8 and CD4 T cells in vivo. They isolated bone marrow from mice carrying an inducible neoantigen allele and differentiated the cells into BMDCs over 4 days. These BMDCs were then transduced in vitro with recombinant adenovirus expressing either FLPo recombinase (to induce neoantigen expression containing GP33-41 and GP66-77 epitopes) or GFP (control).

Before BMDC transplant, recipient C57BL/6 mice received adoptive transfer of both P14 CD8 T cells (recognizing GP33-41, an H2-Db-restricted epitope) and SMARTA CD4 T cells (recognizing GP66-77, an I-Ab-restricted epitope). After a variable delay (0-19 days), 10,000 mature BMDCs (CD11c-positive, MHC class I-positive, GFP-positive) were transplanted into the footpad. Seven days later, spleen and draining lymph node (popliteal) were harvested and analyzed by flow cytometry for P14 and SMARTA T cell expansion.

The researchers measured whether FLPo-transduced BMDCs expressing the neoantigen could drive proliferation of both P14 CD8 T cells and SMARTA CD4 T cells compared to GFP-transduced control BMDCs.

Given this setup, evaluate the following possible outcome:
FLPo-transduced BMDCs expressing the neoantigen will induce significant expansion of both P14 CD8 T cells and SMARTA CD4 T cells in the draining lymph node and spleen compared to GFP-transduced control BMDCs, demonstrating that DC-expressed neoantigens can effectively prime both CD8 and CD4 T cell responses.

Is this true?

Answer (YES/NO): YES